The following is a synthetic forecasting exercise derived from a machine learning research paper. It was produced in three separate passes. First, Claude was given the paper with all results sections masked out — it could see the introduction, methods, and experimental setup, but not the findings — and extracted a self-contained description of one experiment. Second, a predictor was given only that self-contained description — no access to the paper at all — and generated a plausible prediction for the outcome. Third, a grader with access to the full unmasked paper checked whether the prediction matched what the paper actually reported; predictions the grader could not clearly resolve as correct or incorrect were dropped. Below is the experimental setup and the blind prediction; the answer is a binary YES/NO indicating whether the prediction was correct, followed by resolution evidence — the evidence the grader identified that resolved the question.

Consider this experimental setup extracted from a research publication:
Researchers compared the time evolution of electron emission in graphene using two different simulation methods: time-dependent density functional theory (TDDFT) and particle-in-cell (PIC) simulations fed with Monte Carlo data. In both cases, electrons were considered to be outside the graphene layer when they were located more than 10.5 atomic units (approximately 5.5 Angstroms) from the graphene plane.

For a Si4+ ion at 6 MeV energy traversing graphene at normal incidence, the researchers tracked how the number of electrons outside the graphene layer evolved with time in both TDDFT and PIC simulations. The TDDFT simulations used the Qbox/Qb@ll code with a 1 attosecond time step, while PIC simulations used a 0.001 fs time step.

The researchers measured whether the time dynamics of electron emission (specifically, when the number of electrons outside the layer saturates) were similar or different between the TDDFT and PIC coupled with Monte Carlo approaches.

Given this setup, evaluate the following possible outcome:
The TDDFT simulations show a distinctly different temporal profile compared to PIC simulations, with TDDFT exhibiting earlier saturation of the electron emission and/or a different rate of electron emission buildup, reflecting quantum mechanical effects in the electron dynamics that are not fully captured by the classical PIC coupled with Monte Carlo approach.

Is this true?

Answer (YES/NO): NO